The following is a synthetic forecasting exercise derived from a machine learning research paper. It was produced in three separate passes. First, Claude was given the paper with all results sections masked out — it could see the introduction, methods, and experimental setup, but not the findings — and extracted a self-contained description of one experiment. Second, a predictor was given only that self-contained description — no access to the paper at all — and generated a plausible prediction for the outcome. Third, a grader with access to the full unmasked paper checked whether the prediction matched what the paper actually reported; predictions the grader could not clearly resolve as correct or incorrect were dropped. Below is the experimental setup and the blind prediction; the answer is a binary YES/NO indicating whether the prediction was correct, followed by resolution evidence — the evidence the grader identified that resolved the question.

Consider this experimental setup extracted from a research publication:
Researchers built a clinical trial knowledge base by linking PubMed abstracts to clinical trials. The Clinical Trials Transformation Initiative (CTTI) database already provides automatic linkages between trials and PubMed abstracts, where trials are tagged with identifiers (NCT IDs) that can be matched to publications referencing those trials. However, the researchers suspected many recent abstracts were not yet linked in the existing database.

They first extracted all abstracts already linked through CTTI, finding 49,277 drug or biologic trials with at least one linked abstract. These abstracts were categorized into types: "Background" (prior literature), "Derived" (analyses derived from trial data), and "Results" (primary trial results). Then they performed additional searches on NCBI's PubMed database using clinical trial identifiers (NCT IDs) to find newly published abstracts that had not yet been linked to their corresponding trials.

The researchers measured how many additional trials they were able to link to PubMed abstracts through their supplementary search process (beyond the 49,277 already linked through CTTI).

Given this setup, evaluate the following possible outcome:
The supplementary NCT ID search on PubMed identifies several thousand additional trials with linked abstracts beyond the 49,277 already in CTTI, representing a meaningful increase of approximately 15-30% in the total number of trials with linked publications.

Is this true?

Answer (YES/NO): YES